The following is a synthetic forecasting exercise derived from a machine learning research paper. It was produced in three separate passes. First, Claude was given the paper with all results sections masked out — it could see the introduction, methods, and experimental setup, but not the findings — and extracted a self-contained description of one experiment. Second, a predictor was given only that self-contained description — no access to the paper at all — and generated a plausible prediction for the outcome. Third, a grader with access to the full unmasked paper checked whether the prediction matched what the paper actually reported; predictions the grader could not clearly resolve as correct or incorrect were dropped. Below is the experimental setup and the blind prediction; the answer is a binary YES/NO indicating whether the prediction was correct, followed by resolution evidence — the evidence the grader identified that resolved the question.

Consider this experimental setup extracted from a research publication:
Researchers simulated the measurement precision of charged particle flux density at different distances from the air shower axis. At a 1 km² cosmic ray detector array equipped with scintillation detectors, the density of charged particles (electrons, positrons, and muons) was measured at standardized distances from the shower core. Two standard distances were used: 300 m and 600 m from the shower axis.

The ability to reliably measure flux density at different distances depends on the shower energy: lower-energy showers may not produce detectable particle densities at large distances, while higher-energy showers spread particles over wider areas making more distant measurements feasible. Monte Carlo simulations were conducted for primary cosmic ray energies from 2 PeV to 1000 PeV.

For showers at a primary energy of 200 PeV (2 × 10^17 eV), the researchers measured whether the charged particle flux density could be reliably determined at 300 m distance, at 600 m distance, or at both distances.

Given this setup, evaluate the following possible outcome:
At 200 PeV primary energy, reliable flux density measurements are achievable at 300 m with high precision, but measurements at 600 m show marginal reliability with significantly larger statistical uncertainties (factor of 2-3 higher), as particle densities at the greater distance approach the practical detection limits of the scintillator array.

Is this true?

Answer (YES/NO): NO